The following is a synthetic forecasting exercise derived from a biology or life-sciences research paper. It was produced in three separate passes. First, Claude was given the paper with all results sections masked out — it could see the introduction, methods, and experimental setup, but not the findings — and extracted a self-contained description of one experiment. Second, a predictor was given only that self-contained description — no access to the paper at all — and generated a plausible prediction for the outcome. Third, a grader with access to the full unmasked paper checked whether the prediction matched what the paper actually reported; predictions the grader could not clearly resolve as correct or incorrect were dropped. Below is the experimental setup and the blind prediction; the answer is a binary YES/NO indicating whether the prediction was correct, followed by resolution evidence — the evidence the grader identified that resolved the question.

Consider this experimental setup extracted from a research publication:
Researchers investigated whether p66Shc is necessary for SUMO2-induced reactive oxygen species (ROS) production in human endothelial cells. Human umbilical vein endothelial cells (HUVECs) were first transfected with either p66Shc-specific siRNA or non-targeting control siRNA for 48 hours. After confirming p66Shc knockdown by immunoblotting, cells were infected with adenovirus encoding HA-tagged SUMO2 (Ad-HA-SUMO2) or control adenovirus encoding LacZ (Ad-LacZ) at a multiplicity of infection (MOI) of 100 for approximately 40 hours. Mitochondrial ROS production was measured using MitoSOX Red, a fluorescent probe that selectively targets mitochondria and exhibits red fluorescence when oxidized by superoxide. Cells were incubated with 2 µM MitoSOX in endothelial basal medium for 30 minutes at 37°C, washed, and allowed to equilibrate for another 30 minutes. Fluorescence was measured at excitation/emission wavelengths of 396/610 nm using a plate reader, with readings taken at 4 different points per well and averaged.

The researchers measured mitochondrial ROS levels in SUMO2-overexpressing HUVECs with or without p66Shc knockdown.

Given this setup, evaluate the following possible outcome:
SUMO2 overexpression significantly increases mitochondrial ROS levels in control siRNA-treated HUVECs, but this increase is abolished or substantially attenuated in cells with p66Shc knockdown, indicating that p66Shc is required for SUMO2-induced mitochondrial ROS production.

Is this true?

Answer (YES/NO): YES